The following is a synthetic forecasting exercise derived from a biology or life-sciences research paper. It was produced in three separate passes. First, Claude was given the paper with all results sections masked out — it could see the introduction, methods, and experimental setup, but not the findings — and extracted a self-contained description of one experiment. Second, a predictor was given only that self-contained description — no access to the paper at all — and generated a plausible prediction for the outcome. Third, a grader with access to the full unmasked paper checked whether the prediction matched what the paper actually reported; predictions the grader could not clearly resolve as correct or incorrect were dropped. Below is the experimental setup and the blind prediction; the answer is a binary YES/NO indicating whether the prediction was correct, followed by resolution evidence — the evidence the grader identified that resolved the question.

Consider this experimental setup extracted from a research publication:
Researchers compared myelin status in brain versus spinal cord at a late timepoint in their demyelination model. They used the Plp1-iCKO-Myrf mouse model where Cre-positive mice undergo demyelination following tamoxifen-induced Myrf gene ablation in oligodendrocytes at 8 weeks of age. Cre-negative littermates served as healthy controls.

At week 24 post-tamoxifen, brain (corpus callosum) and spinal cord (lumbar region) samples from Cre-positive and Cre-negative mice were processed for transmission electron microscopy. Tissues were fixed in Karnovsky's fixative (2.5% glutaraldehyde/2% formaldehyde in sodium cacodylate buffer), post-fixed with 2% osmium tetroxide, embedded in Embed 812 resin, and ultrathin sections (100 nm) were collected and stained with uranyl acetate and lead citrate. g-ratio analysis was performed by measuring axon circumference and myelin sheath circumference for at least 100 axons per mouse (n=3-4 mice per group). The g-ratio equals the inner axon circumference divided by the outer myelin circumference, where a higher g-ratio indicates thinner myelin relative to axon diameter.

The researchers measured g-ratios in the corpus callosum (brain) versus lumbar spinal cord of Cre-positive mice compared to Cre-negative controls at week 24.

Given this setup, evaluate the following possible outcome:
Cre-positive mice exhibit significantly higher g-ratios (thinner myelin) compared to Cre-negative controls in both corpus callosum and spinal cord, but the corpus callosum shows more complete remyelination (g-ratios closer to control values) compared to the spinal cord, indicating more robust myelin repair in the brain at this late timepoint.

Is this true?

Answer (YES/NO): YES